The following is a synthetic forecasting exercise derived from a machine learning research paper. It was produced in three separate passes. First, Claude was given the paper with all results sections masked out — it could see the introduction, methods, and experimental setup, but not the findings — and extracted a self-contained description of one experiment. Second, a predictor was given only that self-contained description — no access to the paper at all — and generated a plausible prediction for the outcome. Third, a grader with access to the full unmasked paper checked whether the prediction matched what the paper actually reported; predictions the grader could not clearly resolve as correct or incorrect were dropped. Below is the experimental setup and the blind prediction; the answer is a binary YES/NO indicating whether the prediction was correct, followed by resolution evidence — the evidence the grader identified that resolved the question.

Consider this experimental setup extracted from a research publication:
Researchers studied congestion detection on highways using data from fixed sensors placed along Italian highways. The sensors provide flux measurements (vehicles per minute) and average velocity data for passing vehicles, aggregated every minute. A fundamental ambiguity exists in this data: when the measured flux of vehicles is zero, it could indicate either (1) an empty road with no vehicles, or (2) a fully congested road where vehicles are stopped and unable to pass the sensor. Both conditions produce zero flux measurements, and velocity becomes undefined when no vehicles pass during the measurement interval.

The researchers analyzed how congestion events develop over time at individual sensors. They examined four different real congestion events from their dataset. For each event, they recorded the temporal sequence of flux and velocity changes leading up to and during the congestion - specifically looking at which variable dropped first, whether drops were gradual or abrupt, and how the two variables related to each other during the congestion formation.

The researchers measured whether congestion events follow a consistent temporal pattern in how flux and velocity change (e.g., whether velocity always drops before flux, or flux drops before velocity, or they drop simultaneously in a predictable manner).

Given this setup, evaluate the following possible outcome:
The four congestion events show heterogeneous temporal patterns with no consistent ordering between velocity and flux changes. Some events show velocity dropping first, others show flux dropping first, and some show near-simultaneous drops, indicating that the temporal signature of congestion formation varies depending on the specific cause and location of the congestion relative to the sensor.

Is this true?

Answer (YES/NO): YES